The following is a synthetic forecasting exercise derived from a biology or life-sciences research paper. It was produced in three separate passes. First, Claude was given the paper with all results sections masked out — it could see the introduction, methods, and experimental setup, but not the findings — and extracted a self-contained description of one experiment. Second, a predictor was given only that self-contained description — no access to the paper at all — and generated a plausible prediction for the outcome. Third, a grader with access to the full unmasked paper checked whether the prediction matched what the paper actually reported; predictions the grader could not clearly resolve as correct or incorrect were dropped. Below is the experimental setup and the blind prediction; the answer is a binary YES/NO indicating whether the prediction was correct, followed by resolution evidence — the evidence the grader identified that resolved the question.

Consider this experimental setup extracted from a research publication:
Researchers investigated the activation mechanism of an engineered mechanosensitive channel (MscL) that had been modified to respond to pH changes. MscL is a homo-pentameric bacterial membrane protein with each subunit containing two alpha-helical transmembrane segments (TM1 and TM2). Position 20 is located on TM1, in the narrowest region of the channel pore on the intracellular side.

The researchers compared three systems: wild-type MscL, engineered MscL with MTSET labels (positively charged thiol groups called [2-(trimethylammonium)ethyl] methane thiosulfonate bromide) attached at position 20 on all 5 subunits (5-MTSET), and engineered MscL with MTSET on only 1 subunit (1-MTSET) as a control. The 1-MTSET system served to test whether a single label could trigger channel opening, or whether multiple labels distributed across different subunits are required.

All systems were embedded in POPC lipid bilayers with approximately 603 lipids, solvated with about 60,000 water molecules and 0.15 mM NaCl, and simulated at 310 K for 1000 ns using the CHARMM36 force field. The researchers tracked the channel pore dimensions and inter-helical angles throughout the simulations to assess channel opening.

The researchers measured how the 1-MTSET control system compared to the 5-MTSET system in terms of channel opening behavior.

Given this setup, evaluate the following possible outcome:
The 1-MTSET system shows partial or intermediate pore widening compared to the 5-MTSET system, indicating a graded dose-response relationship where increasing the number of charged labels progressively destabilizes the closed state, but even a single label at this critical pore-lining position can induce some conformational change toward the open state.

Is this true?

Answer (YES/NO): YES